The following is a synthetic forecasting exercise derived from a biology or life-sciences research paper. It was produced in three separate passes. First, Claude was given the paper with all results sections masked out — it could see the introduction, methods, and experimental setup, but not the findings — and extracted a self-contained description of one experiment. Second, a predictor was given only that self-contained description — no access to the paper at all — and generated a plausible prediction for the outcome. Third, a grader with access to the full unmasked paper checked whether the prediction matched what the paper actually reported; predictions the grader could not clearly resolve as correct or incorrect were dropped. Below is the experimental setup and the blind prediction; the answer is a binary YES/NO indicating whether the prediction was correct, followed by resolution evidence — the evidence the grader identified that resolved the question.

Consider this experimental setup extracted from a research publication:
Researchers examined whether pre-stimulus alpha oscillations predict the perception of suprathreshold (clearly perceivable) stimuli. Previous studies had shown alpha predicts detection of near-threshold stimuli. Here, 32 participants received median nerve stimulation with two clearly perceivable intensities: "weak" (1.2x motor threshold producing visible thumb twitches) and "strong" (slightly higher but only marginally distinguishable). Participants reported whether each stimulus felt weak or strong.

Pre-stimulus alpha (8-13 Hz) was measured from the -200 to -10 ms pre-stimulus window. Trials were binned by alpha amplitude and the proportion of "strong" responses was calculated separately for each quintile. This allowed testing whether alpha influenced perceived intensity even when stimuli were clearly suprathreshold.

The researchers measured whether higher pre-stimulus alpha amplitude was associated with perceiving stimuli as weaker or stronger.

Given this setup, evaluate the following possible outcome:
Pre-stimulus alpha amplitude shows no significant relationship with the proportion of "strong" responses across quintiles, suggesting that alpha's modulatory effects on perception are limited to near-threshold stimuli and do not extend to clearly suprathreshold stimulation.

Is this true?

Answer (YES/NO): NO